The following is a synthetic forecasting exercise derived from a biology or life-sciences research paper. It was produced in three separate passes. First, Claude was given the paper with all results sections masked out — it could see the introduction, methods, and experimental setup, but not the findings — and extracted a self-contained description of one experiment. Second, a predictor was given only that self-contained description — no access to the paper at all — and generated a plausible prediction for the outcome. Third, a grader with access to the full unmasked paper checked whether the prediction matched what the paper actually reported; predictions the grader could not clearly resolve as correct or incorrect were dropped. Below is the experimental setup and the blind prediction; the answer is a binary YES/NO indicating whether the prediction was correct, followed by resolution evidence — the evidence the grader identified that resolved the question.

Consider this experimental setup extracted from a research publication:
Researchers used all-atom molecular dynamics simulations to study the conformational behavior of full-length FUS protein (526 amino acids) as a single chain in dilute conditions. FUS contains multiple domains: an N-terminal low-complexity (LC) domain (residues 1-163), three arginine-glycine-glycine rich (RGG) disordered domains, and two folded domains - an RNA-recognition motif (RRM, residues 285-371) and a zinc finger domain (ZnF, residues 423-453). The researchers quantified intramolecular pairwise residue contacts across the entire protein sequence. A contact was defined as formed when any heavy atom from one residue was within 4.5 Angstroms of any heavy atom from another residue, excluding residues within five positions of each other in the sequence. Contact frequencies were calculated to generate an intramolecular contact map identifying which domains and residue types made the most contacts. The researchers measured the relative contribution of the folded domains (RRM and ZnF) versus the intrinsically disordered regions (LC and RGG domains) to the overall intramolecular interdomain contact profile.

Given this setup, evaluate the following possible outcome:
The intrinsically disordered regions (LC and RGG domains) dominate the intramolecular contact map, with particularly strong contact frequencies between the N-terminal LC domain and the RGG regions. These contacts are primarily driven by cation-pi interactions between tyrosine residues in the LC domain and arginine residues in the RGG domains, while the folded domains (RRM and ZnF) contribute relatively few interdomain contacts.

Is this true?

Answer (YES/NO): NO